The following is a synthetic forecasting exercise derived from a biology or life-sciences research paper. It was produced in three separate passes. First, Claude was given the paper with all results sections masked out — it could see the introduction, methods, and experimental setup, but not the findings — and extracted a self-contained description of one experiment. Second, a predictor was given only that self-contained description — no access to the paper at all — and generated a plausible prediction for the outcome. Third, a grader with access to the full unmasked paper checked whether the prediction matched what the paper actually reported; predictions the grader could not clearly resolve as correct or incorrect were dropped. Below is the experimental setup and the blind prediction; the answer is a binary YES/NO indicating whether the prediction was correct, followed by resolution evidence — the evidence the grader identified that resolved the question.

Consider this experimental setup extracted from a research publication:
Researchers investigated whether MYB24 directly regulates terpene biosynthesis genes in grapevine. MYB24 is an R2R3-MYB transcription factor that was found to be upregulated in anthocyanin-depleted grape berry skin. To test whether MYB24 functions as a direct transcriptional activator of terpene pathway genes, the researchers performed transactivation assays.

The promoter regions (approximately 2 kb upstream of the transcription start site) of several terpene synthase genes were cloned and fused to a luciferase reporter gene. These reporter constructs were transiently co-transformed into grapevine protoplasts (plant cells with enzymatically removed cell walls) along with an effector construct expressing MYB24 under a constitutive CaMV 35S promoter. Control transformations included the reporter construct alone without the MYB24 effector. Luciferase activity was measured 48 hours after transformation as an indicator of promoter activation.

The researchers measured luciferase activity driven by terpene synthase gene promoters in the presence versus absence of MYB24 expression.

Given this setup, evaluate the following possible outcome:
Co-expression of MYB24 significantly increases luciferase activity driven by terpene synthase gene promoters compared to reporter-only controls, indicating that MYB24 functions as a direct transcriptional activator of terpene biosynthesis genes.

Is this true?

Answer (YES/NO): NO